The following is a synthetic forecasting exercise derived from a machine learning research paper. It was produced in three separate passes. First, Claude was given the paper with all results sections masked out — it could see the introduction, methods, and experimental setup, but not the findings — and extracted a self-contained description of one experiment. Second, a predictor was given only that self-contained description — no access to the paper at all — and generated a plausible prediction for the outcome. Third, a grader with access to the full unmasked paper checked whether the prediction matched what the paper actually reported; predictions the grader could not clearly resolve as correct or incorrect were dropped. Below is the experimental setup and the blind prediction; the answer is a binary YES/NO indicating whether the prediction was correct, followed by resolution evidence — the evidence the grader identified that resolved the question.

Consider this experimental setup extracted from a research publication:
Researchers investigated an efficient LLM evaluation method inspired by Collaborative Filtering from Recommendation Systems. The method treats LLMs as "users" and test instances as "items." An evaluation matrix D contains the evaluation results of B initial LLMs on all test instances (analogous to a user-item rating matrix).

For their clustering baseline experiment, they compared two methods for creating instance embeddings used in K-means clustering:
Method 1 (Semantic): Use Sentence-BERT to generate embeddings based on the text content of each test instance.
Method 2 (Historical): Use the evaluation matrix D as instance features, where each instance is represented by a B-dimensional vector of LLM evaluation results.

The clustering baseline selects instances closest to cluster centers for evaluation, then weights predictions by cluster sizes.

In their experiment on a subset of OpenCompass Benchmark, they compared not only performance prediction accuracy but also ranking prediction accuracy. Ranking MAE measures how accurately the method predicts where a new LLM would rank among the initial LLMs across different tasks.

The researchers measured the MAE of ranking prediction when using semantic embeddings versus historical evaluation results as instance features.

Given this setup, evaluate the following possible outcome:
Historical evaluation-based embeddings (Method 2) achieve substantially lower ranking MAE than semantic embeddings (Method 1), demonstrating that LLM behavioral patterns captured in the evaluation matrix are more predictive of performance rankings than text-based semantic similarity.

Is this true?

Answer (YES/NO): YES